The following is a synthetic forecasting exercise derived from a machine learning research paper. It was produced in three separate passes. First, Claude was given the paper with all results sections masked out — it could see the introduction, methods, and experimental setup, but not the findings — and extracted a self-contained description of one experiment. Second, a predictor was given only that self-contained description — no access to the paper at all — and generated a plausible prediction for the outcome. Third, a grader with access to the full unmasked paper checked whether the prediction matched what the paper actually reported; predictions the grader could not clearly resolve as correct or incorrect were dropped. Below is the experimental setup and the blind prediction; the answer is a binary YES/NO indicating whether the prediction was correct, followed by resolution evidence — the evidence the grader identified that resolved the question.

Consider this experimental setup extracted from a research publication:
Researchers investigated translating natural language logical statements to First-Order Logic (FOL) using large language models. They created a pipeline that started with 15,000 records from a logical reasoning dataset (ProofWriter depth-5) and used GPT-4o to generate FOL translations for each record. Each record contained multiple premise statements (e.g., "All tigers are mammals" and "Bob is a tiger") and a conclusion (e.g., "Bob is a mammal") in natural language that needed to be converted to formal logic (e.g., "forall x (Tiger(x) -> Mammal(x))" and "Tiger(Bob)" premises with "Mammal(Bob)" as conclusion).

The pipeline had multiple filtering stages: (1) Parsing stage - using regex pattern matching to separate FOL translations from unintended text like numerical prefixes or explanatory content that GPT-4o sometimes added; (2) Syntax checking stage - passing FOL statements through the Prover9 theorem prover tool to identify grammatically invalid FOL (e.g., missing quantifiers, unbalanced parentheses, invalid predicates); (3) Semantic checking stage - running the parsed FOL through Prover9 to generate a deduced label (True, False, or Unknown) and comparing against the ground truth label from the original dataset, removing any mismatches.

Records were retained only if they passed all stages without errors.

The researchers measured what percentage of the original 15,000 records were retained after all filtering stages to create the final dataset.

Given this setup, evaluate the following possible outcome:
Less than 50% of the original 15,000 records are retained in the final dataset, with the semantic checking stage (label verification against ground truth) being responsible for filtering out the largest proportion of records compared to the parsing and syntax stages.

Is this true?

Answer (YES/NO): NO